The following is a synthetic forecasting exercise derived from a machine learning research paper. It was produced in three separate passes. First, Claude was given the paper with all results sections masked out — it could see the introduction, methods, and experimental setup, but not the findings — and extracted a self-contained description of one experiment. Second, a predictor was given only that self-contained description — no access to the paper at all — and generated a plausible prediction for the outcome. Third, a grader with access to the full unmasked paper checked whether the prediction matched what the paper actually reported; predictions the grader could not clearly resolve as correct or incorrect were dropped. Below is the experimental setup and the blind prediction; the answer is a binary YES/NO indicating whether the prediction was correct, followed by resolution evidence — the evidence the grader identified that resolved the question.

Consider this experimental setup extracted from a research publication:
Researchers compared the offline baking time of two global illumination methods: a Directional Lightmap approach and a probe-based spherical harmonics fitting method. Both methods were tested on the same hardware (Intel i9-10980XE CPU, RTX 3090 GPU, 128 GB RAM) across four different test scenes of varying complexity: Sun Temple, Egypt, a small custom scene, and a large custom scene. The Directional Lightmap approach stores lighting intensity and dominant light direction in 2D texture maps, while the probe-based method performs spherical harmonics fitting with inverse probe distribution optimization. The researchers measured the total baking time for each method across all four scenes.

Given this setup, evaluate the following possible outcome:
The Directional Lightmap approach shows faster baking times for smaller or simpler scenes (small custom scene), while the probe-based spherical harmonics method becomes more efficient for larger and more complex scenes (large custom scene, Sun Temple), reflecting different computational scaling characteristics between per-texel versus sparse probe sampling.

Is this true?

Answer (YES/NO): NO